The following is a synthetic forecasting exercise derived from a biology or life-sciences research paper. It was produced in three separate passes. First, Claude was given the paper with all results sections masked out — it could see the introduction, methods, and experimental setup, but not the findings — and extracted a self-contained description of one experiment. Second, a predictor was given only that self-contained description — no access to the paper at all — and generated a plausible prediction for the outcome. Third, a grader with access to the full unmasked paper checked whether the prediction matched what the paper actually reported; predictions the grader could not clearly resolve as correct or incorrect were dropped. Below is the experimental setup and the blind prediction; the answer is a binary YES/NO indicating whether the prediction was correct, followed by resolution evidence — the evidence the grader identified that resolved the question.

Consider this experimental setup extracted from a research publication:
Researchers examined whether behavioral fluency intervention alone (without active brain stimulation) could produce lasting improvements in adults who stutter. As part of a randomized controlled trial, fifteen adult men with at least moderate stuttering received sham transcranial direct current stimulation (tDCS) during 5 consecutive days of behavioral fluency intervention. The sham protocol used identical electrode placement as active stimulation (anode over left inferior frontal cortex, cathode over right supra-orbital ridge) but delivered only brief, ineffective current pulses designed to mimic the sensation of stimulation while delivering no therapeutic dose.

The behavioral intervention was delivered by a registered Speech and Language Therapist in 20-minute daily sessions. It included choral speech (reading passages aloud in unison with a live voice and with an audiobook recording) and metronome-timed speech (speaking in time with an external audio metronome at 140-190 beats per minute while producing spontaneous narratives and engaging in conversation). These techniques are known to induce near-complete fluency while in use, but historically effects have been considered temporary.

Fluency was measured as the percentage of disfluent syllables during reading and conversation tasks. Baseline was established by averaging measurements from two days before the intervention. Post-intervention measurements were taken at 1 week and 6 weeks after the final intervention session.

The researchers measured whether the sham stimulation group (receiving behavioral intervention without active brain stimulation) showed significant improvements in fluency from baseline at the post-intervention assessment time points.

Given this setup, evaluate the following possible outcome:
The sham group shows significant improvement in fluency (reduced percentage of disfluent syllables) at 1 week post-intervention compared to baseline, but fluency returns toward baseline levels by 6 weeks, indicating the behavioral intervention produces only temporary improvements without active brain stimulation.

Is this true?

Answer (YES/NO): NO